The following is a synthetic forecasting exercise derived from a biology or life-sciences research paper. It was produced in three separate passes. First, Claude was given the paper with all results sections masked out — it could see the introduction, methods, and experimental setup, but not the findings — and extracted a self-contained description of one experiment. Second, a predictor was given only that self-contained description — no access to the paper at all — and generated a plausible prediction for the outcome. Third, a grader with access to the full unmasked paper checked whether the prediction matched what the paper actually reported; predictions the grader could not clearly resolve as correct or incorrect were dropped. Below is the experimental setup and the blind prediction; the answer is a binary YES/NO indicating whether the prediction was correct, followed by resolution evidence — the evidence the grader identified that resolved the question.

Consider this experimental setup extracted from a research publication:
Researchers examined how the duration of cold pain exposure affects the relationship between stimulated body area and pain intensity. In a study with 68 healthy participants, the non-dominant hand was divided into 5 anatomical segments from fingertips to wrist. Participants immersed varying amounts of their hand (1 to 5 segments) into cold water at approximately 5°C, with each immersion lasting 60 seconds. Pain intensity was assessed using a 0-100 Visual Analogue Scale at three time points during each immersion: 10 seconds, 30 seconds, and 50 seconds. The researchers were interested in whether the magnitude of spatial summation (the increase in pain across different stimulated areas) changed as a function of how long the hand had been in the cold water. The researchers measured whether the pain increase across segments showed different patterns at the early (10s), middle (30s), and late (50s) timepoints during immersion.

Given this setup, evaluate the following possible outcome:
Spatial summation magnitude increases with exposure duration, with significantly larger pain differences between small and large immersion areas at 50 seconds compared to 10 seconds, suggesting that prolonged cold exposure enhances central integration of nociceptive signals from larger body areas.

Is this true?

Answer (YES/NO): YES